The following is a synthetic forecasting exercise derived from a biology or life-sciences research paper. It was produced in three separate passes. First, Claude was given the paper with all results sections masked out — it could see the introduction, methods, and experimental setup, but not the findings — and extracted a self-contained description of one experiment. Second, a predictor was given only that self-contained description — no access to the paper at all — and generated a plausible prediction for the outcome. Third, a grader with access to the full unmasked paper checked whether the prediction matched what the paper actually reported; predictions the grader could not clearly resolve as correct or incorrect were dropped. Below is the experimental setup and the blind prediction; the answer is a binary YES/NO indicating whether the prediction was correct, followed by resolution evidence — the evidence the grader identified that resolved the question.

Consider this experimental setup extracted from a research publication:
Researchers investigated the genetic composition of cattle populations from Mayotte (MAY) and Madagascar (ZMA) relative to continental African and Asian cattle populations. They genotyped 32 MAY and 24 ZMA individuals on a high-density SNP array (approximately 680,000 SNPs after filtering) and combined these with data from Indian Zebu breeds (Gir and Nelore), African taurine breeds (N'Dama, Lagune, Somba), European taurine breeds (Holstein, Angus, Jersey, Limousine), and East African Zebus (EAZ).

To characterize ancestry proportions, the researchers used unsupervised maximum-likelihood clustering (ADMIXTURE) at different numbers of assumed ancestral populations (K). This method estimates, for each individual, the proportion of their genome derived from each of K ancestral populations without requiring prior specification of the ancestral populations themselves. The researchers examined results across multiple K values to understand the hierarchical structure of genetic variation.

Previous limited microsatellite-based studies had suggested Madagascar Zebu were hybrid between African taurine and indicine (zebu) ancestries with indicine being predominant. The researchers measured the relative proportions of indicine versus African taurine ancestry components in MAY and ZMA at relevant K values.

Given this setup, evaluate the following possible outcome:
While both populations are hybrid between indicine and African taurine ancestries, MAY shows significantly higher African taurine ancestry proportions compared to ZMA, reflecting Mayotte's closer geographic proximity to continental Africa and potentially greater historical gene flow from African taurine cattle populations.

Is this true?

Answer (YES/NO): NO